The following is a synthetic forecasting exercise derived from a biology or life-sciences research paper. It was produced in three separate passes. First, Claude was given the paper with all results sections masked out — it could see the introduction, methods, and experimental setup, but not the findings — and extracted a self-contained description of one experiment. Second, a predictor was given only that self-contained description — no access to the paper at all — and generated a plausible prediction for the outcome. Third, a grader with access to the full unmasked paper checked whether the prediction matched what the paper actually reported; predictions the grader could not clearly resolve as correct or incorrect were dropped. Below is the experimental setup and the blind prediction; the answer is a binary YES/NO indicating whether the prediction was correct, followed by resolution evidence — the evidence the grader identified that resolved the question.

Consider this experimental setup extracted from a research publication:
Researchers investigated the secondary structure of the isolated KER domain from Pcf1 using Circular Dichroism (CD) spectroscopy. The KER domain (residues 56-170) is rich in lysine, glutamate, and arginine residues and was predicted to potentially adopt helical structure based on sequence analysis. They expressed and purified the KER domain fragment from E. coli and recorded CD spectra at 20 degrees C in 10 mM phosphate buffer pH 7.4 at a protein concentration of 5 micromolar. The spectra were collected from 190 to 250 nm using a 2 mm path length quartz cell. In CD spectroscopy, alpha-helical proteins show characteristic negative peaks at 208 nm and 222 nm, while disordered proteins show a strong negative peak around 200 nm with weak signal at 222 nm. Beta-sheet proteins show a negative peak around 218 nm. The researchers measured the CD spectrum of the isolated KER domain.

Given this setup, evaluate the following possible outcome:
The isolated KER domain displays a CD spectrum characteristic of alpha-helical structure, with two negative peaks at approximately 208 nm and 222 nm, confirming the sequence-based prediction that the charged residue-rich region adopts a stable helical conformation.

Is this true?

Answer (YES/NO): YES